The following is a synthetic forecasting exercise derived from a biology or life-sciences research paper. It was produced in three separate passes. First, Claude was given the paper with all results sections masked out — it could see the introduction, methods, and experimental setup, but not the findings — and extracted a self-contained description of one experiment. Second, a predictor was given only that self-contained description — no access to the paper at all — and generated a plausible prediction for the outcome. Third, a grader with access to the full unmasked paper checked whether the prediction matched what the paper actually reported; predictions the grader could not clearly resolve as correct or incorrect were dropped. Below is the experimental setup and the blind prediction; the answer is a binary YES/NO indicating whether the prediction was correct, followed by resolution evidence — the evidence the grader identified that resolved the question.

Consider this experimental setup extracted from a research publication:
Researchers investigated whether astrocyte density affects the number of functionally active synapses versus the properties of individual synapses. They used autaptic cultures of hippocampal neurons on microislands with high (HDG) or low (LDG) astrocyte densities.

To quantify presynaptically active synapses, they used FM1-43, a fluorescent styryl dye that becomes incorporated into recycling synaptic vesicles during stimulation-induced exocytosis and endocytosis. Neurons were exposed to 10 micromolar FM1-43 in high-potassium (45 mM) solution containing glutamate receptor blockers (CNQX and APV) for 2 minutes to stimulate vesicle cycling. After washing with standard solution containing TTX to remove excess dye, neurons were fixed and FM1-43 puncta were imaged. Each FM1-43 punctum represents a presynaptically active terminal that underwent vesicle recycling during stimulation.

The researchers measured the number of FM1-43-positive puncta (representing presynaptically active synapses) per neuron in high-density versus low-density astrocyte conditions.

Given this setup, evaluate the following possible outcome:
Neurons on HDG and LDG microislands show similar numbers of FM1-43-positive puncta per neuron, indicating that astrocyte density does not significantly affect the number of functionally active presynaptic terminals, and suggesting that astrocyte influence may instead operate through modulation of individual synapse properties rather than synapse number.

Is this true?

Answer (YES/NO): NO